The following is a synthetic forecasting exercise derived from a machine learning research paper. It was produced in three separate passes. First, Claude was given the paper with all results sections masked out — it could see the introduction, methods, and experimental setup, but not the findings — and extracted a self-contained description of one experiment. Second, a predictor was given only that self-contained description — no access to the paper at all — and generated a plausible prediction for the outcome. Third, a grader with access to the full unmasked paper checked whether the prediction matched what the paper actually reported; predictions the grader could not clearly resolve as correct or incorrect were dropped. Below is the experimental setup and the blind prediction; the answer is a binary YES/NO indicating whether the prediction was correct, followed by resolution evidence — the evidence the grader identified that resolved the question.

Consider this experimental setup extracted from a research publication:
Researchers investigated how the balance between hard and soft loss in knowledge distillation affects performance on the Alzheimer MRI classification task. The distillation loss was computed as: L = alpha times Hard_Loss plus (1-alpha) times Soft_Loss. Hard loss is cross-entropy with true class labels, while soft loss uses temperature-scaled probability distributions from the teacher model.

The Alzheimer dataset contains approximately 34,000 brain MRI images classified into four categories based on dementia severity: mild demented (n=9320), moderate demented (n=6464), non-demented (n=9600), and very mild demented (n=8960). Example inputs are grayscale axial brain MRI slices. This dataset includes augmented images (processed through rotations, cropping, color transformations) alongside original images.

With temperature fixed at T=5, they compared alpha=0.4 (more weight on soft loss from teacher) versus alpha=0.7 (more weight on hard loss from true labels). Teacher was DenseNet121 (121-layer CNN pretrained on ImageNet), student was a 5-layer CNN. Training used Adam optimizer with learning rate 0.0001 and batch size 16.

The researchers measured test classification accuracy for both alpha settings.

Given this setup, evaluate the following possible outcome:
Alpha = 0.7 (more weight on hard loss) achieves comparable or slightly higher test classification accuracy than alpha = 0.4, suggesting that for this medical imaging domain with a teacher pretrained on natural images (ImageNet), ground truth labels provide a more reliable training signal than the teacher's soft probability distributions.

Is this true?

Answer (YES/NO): NO